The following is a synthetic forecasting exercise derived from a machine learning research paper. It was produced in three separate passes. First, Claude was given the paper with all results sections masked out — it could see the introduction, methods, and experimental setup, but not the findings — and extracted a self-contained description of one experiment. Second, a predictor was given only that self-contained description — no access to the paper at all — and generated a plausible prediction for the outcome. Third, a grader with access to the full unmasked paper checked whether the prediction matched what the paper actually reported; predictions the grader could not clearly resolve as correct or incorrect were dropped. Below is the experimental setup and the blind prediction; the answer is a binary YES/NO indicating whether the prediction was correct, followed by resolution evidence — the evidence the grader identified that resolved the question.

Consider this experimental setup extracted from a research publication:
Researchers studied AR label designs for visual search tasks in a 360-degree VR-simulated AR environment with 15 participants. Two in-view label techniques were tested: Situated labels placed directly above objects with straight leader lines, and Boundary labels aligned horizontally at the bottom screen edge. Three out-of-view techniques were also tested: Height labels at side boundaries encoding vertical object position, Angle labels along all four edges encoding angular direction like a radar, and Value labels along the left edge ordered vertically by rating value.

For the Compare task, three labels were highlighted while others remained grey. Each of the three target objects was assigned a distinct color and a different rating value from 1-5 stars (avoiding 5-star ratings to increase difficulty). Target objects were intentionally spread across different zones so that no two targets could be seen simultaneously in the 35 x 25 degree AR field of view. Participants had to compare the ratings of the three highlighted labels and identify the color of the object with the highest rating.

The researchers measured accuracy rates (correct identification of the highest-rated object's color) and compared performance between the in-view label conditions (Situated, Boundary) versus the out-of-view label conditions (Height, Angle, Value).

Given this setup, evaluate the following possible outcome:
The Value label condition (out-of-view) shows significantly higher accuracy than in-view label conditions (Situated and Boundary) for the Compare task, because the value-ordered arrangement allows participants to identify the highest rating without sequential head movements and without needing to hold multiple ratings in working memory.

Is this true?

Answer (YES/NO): NO